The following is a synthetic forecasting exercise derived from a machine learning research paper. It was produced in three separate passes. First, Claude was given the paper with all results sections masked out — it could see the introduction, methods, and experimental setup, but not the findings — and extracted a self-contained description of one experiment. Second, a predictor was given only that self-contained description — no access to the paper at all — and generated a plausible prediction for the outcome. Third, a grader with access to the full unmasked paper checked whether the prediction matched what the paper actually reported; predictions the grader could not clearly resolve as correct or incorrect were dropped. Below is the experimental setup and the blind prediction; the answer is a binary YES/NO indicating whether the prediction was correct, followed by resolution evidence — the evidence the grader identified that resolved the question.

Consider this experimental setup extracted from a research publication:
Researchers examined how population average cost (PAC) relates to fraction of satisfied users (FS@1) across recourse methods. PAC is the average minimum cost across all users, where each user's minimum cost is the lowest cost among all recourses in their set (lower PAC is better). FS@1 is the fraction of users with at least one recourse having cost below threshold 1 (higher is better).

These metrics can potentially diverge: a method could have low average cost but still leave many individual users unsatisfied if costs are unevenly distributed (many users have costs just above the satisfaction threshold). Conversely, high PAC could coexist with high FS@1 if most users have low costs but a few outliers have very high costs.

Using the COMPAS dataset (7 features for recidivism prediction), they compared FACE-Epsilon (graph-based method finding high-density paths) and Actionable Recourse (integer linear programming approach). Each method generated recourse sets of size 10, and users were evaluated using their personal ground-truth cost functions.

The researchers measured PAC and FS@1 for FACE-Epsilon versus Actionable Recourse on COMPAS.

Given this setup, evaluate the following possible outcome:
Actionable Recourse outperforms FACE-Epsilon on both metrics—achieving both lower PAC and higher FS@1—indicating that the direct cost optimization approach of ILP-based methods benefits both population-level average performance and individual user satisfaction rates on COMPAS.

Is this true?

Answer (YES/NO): NO